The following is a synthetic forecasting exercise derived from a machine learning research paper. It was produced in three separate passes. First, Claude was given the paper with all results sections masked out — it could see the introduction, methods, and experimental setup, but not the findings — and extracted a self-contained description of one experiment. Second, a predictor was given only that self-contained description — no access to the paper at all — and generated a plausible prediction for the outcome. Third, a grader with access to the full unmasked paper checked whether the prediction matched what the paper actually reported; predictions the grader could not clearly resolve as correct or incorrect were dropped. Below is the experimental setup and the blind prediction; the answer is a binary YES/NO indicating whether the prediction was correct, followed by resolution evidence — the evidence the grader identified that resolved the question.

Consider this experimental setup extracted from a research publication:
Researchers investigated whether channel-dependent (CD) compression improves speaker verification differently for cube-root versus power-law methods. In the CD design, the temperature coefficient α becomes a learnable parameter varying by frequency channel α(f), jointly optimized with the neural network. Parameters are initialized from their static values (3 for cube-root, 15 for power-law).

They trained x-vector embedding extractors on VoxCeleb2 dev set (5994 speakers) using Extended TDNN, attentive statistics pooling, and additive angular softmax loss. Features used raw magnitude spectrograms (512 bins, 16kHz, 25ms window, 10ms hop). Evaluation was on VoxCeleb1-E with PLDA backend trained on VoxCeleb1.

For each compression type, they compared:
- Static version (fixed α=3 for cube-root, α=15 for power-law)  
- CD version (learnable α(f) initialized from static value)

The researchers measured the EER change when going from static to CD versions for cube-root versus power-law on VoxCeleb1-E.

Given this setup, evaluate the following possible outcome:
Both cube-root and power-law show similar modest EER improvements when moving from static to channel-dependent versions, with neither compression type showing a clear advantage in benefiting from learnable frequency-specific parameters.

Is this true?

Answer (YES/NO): NO